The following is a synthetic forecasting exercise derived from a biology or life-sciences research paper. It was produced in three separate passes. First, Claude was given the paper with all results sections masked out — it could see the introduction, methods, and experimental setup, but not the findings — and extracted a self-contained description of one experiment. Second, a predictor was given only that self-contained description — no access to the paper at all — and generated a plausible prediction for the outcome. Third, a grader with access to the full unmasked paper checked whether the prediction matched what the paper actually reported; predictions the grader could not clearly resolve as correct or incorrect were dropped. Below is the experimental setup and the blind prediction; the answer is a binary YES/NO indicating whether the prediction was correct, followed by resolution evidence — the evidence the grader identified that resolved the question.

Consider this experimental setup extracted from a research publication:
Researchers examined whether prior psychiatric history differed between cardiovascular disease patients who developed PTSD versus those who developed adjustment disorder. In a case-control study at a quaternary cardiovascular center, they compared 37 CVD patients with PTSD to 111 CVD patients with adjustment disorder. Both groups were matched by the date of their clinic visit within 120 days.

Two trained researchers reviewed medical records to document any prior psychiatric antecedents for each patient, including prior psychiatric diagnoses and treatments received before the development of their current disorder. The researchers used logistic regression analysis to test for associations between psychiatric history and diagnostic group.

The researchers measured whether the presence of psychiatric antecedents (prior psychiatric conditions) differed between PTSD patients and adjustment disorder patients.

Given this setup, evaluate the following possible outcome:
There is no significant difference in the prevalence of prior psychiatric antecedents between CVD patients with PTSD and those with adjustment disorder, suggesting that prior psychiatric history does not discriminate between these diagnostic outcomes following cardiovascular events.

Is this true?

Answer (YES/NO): NO